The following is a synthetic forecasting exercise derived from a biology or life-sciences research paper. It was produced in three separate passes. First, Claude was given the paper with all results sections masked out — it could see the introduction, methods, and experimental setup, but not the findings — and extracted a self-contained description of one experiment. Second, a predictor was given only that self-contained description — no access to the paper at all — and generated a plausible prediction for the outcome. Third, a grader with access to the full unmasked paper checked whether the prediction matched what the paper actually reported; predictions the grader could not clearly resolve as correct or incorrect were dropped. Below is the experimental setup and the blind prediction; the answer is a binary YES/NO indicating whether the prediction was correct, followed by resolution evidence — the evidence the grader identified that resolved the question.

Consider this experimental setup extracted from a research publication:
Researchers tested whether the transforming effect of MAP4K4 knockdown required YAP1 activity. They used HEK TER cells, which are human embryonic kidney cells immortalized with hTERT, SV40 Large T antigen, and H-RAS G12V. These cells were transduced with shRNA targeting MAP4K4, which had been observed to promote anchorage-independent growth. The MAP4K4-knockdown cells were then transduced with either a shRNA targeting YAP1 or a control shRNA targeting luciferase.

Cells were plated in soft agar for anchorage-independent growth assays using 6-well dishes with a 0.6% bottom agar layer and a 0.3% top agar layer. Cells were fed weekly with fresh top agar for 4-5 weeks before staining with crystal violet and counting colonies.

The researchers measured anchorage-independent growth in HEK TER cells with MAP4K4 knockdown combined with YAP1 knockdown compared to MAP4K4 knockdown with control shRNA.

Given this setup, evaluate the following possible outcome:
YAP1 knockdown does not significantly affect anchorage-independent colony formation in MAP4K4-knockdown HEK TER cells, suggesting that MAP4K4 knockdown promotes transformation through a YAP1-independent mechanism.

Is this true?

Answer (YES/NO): NO